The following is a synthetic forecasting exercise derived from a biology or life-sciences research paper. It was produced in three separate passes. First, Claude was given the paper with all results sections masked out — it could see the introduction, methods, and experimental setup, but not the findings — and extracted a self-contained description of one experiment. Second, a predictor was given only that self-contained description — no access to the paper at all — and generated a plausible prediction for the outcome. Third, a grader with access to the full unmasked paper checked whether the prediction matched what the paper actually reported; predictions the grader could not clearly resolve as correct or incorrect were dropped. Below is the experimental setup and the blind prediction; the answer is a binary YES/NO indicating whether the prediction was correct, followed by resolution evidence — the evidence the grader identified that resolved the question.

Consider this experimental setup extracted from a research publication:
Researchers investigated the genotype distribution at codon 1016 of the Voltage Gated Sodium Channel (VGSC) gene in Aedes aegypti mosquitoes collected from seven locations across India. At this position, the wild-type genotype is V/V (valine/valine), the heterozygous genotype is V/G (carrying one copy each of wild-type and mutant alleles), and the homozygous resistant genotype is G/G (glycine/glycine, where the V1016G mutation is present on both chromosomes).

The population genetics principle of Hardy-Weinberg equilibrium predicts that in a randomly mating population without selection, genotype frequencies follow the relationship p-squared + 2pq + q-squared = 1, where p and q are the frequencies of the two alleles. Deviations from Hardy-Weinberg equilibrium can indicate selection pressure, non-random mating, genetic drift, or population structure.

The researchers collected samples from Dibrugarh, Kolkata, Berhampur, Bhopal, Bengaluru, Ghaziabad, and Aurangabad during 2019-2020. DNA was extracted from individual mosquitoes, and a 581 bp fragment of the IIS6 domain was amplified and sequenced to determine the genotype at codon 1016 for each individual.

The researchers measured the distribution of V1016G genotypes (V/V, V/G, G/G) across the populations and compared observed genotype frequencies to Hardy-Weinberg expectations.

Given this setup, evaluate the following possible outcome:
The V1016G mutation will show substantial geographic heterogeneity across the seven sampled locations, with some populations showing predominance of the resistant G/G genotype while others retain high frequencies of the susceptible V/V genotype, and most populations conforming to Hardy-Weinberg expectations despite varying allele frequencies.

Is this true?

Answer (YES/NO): NO